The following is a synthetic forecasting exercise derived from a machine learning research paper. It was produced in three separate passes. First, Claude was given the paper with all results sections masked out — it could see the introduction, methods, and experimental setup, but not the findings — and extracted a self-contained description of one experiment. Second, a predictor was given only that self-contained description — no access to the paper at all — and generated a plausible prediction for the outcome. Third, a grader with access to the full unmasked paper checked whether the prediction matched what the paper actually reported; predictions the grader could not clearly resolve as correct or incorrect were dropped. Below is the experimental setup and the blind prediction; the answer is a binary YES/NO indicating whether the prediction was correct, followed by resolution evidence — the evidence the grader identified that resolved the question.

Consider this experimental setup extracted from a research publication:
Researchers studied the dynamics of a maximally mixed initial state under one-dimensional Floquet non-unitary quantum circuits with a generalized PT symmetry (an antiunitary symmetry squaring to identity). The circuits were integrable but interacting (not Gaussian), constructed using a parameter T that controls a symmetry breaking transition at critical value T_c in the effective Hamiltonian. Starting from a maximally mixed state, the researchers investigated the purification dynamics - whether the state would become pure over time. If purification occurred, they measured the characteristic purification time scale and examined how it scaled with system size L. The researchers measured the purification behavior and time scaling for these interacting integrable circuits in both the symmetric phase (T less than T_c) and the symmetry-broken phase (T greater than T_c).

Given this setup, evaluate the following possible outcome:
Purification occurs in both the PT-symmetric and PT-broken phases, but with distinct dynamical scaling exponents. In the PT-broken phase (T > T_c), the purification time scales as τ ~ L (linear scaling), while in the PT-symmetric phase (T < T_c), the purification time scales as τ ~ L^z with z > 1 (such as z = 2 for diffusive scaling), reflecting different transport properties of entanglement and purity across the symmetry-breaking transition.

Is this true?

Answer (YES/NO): NO